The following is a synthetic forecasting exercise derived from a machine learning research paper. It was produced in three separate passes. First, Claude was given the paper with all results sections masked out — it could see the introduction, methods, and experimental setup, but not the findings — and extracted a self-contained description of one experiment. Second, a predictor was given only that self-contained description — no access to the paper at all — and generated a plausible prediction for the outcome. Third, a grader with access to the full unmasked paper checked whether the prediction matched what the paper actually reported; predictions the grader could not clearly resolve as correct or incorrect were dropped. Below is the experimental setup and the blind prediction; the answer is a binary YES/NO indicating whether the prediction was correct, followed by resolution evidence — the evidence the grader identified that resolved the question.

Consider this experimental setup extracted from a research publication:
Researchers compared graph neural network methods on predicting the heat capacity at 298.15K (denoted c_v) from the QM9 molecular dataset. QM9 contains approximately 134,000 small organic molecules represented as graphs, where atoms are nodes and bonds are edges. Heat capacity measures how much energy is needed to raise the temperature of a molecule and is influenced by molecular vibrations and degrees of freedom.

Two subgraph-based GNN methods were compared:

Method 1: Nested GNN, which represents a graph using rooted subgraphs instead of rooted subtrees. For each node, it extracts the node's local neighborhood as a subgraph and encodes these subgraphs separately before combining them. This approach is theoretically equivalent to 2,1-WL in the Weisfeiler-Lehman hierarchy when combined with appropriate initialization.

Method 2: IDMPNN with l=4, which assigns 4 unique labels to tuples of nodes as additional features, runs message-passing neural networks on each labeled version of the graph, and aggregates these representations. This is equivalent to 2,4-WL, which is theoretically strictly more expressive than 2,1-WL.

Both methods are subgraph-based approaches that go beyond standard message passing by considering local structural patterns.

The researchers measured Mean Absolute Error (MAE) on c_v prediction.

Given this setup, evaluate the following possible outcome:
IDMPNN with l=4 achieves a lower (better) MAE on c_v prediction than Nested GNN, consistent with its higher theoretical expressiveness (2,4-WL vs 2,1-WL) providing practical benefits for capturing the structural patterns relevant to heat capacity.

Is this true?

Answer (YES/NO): NO